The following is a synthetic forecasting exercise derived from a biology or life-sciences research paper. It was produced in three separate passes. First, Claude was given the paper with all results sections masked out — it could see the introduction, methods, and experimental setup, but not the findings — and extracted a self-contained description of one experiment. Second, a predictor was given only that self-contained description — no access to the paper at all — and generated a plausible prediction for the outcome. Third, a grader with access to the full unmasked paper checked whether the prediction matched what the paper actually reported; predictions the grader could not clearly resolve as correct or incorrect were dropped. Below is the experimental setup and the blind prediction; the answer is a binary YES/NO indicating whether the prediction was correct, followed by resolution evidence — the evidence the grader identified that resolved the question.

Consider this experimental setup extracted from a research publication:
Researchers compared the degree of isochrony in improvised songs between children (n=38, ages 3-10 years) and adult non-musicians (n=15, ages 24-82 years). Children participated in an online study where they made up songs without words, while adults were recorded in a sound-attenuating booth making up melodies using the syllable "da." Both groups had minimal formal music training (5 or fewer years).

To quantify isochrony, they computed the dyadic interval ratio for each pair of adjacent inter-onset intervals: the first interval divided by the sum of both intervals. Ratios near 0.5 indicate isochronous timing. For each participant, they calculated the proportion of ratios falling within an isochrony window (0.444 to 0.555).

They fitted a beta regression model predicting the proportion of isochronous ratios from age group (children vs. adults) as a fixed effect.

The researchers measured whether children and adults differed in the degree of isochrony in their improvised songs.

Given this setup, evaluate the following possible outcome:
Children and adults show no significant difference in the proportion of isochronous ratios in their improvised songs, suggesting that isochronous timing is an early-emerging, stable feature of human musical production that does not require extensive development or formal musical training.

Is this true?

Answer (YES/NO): YES